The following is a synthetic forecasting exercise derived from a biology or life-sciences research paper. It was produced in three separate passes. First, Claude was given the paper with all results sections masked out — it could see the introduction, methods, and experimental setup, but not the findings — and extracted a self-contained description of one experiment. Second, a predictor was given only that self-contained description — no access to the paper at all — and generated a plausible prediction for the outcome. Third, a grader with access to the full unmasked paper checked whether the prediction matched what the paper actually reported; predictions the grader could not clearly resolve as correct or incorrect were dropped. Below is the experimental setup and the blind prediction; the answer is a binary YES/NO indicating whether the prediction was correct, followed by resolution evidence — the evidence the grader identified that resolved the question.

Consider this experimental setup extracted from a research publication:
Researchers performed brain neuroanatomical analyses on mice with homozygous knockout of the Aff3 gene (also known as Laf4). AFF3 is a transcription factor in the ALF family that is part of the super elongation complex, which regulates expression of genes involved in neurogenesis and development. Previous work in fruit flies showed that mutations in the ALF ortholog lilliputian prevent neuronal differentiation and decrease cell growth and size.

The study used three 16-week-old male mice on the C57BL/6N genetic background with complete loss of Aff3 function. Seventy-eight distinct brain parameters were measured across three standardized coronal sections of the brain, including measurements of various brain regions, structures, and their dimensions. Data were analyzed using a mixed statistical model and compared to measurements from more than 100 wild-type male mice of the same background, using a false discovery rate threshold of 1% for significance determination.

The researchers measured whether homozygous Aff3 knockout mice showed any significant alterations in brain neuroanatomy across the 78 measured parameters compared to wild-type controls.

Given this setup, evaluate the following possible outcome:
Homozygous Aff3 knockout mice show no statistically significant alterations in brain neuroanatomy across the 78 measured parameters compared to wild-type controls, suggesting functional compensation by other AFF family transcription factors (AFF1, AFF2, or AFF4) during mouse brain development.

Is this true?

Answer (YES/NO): NO